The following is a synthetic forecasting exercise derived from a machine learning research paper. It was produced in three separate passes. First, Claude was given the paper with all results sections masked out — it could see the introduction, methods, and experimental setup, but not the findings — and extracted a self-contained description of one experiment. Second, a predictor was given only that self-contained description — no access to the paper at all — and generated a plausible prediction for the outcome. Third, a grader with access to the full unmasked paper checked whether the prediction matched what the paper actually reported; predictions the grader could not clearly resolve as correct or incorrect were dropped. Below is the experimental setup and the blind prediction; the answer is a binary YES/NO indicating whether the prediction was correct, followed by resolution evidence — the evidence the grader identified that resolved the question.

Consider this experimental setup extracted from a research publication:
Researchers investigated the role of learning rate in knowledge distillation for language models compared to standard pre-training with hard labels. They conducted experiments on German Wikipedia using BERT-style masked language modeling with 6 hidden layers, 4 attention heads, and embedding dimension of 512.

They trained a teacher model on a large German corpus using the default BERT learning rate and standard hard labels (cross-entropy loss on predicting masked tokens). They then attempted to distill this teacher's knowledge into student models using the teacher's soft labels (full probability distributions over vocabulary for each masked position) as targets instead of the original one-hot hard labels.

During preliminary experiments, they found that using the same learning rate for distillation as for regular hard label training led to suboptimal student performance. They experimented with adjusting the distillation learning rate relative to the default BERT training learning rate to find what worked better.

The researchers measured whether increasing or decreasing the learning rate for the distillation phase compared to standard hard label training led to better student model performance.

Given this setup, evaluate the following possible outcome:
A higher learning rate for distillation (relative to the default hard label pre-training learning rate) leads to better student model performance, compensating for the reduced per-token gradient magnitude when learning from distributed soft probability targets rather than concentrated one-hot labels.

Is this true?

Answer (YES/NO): YES